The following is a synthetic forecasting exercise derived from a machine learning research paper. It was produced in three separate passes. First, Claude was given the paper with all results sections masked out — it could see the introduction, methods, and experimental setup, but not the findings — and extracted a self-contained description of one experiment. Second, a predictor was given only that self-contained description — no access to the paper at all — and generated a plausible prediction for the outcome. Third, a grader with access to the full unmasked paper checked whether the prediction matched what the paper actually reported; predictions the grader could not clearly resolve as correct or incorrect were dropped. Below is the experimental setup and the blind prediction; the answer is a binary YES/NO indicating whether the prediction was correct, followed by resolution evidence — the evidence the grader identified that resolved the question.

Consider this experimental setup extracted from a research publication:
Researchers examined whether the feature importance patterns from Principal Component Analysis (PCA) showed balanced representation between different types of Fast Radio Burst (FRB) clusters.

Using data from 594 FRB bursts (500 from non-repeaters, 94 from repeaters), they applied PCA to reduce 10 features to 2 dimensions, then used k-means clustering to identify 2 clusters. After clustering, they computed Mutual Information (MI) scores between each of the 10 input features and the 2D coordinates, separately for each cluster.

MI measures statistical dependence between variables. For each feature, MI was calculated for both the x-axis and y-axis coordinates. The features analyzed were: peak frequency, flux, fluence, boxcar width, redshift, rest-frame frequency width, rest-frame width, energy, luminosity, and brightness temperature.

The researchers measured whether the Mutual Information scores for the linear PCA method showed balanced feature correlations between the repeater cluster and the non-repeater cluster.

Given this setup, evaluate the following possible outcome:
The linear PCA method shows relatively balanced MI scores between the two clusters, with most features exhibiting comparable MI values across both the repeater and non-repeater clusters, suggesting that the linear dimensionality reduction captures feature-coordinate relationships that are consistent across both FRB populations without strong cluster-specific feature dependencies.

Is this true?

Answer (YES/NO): YES